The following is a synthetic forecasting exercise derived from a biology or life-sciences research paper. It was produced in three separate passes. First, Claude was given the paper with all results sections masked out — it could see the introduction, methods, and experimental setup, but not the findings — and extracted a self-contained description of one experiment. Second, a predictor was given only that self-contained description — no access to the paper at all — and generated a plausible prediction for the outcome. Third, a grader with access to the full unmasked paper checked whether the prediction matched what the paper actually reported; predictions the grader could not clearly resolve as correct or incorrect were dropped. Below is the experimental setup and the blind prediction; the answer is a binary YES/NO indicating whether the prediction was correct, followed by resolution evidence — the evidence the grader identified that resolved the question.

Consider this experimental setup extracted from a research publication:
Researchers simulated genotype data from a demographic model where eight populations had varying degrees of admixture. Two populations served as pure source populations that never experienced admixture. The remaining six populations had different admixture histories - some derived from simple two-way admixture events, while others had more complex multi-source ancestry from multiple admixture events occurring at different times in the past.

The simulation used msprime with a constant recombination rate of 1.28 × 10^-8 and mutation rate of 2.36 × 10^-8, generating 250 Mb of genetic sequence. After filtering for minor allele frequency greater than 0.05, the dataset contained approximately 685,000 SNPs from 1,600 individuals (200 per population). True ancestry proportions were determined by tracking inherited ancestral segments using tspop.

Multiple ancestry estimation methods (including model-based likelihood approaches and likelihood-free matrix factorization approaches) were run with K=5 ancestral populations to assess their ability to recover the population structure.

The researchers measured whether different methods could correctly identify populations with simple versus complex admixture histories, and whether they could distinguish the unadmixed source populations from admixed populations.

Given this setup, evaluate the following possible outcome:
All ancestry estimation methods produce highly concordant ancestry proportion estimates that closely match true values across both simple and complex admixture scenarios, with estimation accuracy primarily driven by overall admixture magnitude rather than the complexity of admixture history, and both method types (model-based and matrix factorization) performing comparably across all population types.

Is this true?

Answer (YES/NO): NO